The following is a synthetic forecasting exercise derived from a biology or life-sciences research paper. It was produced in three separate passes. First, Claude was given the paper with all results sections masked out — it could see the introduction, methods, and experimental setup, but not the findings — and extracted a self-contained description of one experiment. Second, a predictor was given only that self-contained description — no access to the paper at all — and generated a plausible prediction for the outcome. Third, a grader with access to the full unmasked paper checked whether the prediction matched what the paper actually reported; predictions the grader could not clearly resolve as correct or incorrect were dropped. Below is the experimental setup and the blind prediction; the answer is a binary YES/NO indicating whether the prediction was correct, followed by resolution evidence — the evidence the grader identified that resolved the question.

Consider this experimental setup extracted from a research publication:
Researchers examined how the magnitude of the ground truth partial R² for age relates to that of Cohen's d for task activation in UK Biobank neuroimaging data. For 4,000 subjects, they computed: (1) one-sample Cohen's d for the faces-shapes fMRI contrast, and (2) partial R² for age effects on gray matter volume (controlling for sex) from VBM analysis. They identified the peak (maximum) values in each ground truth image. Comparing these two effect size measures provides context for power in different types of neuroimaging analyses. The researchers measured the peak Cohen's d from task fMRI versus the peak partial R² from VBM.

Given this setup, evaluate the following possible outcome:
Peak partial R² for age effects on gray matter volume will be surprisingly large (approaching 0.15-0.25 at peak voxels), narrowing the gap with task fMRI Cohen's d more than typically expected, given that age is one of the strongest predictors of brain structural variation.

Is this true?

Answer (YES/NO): YES